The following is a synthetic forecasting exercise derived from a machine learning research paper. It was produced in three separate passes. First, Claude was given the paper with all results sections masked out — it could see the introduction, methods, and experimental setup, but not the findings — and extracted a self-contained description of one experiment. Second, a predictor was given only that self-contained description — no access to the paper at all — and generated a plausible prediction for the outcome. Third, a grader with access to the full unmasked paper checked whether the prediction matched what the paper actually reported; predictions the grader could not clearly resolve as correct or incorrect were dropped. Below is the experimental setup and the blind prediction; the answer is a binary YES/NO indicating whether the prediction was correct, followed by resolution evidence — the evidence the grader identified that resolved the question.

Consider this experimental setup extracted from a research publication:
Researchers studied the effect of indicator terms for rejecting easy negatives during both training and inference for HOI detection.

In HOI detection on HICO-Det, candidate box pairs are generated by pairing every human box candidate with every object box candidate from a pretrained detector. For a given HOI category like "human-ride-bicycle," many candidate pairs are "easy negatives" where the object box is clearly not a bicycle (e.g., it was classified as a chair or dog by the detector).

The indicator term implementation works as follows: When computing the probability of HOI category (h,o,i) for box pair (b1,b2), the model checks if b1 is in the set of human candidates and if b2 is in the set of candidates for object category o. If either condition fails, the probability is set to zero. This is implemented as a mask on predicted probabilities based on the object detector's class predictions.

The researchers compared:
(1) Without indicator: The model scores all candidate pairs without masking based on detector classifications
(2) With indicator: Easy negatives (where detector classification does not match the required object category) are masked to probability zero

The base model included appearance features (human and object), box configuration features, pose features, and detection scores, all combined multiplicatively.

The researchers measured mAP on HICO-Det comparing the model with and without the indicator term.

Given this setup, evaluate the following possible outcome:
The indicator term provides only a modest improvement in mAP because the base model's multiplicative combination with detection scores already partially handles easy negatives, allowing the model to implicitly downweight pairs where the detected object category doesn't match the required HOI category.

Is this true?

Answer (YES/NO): YES